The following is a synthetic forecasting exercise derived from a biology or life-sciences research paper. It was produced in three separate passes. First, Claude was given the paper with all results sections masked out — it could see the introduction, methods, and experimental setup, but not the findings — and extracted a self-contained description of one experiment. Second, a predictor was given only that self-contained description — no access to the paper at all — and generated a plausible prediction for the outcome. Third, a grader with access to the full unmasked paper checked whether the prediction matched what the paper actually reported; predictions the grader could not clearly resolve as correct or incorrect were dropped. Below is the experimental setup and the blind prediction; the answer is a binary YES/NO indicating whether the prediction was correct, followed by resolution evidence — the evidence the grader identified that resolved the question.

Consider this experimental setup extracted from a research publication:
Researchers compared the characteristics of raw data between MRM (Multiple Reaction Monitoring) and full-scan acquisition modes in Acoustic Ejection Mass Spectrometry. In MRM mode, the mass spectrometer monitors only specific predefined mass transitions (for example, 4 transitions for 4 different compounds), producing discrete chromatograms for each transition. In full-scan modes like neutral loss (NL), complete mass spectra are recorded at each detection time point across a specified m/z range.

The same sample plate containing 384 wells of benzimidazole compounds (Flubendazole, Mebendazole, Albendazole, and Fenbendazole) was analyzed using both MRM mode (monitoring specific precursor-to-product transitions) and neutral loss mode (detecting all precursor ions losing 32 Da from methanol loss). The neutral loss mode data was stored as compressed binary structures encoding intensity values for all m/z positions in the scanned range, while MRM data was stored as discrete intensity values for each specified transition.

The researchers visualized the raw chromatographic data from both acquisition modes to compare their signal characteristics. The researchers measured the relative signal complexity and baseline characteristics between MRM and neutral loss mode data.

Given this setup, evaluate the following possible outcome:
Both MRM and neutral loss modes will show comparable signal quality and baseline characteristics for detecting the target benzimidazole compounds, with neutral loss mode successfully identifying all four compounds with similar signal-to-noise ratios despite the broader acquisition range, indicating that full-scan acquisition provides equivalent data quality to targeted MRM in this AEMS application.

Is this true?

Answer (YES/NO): NO